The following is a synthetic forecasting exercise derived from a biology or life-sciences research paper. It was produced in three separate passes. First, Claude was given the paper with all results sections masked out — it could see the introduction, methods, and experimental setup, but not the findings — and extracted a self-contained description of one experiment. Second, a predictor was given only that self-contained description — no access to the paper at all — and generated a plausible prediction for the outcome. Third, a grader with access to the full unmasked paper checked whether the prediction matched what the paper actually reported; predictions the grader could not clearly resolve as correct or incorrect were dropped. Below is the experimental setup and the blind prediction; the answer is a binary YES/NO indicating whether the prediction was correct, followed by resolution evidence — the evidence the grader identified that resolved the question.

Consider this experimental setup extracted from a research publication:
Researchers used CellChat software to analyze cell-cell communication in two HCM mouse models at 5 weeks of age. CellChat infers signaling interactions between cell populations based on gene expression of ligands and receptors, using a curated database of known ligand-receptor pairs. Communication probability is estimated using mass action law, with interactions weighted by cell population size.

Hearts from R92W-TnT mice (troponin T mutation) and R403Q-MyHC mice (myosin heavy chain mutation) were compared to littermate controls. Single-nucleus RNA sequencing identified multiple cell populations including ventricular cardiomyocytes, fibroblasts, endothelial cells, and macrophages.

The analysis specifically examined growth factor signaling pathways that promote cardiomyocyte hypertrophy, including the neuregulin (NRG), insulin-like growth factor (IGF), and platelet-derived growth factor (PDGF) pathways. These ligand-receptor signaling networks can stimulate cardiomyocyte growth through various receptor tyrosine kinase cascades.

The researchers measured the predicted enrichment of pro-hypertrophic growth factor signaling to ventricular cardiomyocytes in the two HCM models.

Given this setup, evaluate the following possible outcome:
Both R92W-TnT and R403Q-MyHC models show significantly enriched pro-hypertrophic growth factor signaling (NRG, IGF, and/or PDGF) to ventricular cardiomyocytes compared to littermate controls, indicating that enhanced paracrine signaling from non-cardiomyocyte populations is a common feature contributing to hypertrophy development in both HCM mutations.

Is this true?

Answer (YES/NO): YES